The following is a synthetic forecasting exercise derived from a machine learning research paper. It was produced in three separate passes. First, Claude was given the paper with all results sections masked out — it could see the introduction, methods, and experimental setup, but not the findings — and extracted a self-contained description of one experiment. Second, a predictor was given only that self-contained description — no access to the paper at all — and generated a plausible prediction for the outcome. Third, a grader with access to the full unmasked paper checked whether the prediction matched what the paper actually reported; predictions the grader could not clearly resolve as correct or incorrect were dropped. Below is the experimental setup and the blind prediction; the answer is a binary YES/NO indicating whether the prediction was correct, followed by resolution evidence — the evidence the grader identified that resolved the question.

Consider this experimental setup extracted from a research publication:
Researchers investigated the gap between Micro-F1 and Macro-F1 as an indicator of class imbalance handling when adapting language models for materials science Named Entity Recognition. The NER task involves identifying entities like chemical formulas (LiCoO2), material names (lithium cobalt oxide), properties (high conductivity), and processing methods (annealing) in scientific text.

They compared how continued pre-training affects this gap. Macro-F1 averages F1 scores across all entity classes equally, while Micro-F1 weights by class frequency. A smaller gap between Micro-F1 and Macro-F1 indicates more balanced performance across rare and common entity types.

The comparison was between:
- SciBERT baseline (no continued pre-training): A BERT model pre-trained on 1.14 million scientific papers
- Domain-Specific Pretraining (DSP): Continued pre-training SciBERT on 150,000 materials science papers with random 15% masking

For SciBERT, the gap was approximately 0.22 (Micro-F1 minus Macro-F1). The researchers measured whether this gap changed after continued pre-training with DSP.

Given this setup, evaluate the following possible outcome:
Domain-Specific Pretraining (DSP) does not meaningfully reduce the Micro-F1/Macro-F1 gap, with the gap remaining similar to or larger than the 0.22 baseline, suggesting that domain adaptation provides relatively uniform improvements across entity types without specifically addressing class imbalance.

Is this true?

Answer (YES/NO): YES